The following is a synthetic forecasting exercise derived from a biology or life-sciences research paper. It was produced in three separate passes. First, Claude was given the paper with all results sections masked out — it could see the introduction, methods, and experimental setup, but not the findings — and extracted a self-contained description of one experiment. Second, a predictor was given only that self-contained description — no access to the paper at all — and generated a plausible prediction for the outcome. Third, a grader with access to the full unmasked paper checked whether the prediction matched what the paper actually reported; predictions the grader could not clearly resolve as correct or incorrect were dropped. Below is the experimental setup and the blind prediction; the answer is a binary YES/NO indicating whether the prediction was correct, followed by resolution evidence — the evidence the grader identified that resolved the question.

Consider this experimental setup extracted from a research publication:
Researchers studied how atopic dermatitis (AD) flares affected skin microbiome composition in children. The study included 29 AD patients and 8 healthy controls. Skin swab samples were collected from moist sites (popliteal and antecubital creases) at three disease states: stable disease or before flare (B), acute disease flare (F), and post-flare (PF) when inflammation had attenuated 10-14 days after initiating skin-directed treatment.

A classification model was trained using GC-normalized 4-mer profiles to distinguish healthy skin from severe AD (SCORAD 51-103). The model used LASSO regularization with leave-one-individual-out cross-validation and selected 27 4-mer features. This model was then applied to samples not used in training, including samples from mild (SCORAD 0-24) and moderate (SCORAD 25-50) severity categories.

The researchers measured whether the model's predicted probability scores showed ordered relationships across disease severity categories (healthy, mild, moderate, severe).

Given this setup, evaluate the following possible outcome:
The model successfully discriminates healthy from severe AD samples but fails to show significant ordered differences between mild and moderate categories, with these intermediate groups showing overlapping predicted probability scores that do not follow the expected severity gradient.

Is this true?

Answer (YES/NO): NO